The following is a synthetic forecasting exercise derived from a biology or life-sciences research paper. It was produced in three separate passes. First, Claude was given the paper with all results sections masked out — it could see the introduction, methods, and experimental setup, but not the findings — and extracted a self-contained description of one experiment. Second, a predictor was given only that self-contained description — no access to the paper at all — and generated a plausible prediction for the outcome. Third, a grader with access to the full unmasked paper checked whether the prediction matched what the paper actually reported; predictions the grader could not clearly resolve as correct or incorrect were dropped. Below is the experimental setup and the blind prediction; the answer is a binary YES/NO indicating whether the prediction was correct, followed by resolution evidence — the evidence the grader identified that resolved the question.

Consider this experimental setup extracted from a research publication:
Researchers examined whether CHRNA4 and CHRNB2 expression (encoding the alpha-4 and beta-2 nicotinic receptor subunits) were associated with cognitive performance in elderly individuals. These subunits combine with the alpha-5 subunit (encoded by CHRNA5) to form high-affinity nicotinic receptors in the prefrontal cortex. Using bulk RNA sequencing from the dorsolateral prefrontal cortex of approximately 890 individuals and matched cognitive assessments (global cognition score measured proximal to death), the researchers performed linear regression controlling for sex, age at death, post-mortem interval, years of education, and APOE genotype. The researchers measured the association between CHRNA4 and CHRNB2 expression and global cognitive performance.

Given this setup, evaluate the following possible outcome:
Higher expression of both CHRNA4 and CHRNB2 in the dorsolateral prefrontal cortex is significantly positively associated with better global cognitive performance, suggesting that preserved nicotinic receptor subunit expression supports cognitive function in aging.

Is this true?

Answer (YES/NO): YES